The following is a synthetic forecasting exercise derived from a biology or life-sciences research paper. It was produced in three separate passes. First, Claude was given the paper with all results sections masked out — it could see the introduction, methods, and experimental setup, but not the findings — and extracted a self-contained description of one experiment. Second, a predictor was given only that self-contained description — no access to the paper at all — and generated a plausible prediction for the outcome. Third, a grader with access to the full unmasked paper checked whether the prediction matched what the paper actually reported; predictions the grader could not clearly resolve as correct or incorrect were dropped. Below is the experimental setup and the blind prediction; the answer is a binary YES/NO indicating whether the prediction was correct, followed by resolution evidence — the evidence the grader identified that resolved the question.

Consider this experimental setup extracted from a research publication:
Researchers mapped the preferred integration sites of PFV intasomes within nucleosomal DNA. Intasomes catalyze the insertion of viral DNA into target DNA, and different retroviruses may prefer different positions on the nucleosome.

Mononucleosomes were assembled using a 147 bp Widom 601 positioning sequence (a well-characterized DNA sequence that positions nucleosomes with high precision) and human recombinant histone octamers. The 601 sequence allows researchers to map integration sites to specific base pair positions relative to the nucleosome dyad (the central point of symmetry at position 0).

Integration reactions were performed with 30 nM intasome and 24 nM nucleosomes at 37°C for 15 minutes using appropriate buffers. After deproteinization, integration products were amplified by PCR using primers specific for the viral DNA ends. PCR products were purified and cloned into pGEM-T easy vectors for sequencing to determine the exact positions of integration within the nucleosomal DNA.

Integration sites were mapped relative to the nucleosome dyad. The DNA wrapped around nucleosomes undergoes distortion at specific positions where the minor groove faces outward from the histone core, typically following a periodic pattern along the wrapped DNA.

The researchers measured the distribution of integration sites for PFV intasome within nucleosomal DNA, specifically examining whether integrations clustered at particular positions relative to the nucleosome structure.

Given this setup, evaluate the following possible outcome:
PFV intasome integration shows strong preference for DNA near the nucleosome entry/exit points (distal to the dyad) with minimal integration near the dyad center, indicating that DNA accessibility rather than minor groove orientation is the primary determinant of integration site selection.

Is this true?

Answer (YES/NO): NO